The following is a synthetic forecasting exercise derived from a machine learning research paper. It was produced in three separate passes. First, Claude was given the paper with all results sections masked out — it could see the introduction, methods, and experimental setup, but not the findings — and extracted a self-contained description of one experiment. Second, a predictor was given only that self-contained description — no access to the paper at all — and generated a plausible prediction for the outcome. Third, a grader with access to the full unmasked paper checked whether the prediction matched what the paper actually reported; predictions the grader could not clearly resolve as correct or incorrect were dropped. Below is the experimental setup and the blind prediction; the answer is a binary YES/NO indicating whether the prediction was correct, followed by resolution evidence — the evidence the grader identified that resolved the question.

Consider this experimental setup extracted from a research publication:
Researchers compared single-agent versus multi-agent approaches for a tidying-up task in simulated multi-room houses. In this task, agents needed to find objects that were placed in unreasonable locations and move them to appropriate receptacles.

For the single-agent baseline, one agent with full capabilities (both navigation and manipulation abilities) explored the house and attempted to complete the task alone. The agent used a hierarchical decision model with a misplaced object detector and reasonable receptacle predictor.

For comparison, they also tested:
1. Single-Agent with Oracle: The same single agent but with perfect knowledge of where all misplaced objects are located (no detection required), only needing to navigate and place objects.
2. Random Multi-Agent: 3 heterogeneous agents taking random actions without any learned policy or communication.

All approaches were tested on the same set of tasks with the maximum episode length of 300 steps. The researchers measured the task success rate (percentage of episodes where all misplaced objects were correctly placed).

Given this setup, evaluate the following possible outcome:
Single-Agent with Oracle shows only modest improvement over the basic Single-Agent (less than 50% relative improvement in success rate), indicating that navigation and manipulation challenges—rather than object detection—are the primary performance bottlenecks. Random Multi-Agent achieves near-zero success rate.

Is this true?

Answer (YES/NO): NO